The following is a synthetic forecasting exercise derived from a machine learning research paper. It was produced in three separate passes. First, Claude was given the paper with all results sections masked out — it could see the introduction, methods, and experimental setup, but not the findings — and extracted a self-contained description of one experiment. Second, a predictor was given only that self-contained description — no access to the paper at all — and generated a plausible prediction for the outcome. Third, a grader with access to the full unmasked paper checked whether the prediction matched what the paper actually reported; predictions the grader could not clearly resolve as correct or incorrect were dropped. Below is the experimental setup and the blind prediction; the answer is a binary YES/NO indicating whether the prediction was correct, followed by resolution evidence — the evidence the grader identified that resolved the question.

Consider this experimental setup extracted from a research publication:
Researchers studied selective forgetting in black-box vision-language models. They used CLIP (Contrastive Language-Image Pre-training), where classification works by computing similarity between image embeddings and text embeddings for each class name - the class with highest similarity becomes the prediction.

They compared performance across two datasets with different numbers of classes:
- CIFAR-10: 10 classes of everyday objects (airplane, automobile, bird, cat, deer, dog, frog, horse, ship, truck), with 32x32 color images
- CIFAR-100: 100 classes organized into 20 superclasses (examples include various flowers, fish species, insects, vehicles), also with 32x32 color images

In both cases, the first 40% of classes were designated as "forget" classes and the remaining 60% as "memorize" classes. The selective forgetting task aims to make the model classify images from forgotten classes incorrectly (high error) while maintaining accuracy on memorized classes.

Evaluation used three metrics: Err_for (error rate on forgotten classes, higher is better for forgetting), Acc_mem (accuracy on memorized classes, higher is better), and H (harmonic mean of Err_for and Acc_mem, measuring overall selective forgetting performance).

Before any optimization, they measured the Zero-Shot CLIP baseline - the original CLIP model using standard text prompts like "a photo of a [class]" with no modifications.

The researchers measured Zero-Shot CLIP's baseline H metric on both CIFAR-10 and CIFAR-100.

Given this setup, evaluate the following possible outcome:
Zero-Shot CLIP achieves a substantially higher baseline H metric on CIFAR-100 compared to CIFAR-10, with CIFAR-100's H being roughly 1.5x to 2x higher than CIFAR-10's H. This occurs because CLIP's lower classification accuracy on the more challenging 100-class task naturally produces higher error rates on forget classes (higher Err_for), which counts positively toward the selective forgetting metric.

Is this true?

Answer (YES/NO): NO